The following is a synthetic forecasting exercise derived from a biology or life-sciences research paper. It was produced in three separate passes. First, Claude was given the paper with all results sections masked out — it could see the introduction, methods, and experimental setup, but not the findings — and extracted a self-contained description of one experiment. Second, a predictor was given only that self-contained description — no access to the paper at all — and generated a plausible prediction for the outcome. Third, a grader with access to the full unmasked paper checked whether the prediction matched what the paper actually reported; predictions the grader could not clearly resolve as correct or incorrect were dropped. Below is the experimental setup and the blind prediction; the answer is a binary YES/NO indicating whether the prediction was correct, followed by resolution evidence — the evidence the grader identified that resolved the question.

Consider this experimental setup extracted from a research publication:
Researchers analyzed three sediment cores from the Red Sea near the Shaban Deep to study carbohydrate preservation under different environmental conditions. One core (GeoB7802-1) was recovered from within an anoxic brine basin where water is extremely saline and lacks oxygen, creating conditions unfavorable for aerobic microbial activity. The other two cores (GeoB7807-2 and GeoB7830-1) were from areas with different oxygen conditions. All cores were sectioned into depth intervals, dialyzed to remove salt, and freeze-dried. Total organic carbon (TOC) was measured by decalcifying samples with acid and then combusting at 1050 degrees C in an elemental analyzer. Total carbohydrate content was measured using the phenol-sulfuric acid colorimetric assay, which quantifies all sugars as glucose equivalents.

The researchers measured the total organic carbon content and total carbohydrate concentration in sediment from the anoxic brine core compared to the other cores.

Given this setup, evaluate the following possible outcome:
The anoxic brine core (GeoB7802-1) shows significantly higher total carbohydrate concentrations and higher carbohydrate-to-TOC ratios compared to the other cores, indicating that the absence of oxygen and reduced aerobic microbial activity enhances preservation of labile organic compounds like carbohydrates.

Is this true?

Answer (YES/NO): NO